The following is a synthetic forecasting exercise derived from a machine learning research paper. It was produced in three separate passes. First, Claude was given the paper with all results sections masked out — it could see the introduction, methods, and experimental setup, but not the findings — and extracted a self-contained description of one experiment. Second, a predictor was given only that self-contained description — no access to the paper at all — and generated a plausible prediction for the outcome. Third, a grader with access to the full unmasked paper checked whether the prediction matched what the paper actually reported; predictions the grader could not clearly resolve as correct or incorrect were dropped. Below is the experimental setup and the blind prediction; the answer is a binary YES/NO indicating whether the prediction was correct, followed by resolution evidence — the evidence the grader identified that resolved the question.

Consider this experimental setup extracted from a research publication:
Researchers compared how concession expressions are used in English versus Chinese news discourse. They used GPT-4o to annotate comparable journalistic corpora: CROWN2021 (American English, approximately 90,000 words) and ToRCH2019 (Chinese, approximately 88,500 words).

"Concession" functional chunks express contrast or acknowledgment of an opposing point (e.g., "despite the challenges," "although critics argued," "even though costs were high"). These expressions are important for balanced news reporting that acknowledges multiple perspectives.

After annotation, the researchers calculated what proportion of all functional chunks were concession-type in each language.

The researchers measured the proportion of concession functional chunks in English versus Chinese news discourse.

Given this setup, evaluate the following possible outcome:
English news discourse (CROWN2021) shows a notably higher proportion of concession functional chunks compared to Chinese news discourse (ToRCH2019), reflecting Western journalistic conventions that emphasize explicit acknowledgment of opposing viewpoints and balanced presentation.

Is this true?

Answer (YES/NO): YES